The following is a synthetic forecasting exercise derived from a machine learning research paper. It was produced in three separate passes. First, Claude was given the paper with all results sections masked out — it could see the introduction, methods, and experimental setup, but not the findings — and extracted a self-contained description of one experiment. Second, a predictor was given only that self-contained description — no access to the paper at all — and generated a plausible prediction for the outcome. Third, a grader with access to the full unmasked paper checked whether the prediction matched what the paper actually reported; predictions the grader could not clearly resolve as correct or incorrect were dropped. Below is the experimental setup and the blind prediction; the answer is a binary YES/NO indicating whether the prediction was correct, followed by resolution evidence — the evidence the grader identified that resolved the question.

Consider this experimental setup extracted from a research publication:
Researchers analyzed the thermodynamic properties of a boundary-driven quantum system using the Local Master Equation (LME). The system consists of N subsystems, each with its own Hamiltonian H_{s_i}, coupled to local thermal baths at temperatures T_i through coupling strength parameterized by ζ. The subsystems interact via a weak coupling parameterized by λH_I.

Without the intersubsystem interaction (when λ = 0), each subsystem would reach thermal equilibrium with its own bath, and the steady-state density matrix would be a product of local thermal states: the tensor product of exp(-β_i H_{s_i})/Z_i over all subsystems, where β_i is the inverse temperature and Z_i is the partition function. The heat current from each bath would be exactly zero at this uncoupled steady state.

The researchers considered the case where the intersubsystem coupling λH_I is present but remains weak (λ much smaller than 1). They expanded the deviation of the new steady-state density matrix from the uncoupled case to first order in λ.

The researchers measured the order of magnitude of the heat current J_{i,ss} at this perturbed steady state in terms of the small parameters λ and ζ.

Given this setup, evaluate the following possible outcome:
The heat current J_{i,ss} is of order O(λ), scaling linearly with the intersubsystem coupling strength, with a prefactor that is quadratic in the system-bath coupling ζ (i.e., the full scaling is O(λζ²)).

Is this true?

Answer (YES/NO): YES